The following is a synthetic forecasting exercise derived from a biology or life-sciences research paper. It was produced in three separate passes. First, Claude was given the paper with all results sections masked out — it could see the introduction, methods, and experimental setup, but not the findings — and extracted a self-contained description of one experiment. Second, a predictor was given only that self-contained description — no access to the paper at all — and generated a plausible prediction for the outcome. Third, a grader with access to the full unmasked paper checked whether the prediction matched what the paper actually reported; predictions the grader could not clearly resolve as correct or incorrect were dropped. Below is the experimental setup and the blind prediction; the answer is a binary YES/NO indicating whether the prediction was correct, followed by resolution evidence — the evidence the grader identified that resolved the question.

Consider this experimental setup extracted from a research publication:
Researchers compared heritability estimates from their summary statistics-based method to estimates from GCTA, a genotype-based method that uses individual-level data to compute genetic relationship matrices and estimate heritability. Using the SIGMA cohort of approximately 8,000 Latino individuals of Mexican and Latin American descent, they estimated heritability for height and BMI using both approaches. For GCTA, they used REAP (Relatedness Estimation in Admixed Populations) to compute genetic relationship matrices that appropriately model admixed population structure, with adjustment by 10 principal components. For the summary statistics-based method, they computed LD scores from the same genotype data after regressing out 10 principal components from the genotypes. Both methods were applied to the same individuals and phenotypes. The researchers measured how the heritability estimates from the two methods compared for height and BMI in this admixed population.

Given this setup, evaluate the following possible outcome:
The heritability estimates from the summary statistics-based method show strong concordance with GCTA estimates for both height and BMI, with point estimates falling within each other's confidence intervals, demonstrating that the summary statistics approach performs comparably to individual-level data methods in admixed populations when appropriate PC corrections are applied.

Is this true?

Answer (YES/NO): YES